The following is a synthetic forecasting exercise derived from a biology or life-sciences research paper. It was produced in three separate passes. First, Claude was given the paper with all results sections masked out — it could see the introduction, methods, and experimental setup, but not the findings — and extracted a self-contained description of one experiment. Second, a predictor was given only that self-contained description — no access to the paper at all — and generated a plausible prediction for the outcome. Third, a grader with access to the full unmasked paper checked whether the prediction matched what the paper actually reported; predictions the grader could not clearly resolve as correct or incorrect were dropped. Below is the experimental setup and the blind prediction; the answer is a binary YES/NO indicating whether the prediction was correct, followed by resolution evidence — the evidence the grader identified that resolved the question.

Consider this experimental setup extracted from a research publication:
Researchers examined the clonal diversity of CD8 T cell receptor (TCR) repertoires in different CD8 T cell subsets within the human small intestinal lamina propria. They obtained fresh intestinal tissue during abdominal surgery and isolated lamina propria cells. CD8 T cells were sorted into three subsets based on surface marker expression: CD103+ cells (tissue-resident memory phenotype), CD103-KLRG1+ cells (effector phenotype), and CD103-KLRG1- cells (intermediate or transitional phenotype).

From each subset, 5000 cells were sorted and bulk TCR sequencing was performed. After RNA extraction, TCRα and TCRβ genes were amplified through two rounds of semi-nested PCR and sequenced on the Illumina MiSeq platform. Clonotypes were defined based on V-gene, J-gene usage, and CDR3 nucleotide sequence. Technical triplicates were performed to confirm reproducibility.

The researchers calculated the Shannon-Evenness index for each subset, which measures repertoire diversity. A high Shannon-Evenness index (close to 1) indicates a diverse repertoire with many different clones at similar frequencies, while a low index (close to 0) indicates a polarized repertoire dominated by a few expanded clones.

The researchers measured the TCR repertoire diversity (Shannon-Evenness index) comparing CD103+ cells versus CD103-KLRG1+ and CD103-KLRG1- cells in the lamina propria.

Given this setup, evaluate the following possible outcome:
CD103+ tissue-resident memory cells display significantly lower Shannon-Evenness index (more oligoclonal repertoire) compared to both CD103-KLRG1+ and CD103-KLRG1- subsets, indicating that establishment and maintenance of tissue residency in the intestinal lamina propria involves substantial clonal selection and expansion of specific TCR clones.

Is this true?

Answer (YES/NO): NO